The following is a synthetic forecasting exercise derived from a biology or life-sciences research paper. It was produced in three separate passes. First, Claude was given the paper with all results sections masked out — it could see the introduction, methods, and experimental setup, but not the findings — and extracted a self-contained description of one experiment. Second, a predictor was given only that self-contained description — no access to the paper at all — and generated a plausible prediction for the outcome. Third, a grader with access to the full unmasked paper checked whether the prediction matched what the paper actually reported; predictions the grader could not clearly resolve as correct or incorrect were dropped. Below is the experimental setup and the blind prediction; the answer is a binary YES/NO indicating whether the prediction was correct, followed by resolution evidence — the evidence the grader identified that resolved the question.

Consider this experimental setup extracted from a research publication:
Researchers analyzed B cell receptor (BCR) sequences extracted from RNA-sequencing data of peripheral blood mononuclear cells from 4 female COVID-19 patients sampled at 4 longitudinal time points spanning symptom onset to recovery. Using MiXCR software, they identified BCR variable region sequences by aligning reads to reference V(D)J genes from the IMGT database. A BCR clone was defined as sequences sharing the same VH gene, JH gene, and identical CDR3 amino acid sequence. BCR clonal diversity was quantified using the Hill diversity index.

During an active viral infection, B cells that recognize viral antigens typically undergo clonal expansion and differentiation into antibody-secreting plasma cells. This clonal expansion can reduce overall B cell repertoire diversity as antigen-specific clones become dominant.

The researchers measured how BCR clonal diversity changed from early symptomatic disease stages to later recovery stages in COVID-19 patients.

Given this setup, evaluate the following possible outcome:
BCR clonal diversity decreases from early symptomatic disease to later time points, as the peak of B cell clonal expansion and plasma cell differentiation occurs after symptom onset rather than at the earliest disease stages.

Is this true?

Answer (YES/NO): NO